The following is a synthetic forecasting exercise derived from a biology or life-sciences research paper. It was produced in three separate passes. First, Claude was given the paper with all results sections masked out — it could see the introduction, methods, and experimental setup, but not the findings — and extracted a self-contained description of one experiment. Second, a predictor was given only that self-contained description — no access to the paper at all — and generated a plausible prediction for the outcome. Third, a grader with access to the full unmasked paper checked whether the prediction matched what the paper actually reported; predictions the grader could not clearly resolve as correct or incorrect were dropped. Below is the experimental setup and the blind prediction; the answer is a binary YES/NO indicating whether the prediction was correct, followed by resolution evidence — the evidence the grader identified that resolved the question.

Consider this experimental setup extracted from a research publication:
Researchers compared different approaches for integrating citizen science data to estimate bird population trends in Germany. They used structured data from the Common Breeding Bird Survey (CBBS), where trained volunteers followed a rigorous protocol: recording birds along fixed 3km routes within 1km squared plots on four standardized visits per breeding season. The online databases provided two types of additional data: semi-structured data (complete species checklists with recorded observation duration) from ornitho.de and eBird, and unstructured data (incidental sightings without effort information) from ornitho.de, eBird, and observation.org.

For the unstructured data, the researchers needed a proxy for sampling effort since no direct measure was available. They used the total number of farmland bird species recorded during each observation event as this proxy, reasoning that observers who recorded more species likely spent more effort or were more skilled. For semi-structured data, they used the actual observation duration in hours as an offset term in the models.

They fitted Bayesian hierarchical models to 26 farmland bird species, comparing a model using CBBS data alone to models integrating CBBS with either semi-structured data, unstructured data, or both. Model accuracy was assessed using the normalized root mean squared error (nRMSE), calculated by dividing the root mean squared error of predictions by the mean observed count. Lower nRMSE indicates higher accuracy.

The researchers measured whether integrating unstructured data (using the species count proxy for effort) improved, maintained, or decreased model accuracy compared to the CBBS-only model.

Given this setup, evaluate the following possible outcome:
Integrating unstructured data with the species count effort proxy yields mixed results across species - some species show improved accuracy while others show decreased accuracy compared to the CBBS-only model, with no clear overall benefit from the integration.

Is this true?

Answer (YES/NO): NO